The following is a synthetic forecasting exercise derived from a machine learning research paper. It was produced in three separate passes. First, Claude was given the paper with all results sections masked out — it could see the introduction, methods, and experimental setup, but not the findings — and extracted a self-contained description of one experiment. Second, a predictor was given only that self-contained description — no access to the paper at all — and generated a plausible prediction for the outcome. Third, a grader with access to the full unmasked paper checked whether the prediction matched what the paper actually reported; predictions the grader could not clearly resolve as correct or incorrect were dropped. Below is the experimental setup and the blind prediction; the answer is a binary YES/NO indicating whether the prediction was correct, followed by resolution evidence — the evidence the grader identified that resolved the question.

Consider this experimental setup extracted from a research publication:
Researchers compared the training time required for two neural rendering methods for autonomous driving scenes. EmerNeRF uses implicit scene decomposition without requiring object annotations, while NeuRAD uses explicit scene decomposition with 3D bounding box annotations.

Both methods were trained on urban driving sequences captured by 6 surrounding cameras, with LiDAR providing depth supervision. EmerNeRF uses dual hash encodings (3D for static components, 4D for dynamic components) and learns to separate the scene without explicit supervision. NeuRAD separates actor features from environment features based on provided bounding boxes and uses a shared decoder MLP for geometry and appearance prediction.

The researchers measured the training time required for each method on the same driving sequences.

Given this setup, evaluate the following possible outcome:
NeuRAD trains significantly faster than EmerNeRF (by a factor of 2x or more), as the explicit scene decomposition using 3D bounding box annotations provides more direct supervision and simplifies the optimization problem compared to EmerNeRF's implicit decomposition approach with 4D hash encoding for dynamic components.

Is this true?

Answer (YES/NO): NO